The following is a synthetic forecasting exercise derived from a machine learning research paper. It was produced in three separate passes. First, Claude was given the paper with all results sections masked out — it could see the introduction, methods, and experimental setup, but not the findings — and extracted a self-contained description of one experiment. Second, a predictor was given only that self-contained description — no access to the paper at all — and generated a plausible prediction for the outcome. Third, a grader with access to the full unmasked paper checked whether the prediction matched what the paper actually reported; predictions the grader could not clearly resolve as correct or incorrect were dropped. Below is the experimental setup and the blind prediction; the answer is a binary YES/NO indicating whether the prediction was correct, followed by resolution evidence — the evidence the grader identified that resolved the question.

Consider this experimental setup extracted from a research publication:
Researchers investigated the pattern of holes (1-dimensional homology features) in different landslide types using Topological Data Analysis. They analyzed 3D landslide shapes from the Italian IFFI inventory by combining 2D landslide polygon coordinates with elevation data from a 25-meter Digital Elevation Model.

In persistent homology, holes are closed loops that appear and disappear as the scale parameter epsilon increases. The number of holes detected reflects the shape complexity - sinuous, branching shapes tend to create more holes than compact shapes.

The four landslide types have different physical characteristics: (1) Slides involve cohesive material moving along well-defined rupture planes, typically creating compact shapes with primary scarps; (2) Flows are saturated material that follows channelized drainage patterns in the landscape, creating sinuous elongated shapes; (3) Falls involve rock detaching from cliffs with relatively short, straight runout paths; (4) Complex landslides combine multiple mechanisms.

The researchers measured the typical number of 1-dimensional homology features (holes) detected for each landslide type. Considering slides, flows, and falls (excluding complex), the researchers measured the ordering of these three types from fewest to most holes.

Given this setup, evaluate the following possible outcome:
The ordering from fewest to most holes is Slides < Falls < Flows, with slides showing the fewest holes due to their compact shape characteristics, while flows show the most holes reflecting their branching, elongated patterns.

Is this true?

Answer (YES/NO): YES